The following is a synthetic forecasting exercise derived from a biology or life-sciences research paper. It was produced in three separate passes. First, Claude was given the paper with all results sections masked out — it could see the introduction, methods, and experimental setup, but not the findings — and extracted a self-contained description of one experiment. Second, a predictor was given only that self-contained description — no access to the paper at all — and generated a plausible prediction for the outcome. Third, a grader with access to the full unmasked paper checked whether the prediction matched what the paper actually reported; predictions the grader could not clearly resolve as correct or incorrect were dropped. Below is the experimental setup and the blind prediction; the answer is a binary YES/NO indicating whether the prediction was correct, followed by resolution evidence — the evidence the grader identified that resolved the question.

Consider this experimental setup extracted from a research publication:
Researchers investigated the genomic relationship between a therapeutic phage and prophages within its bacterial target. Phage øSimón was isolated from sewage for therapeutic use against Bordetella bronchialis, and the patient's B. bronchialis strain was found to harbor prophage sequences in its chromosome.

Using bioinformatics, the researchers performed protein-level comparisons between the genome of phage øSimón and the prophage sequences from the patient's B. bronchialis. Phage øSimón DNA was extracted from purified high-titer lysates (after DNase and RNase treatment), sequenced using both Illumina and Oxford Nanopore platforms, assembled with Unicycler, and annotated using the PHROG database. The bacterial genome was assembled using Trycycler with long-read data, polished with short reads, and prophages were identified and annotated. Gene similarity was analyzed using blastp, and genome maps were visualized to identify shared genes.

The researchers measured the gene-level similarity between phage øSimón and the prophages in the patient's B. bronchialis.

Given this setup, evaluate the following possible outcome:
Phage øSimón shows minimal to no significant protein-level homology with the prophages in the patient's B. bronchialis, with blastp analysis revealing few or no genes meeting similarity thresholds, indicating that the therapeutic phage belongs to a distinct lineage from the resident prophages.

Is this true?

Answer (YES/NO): YES